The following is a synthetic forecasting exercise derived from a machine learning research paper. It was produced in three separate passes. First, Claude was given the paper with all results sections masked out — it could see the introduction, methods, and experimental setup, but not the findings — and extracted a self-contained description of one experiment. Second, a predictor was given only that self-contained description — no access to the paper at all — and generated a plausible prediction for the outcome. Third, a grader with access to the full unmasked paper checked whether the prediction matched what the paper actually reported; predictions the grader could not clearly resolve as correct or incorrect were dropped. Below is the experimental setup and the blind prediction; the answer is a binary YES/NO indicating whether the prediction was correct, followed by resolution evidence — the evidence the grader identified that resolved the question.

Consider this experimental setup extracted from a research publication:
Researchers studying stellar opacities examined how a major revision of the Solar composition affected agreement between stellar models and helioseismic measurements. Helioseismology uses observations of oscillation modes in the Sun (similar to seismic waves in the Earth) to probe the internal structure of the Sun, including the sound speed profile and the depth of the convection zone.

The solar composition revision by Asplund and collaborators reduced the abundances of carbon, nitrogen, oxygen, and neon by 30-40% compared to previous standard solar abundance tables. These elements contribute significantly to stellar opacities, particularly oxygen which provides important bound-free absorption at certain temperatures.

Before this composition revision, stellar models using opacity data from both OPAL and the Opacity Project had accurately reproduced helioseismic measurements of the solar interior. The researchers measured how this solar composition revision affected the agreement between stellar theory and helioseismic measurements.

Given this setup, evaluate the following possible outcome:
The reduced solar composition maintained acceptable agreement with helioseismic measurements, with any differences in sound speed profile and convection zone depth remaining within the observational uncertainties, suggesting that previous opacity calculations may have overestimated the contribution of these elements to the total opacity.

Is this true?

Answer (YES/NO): NO